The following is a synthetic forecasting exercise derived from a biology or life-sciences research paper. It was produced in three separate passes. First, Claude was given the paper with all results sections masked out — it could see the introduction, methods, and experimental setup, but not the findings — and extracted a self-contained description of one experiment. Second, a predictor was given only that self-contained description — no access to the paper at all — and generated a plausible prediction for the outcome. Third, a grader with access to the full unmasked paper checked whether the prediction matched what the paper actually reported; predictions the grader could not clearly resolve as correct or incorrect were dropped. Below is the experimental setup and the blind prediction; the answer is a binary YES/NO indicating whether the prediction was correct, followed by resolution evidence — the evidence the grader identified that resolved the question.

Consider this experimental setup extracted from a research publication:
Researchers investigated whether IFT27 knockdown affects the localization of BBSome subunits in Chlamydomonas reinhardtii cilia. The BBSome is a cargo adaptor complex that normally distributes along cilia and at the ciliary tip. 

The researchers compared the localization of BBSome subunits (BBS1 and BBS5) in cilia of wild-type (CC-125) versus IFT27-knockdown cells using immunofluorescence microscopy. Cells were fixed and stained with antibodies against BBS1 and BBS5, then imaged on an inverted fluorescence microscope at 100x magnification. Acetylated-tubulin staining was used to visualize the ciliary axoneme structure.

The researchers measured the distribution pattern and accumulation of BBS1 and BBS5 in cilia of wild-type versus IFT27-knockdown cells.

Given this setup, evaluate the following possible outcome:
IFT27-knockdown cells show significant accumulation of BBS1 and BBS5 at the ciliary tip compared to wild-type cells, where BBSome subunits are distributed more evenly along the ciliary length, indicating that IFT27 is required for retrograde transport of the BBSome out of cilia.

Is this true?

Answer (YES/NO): YES